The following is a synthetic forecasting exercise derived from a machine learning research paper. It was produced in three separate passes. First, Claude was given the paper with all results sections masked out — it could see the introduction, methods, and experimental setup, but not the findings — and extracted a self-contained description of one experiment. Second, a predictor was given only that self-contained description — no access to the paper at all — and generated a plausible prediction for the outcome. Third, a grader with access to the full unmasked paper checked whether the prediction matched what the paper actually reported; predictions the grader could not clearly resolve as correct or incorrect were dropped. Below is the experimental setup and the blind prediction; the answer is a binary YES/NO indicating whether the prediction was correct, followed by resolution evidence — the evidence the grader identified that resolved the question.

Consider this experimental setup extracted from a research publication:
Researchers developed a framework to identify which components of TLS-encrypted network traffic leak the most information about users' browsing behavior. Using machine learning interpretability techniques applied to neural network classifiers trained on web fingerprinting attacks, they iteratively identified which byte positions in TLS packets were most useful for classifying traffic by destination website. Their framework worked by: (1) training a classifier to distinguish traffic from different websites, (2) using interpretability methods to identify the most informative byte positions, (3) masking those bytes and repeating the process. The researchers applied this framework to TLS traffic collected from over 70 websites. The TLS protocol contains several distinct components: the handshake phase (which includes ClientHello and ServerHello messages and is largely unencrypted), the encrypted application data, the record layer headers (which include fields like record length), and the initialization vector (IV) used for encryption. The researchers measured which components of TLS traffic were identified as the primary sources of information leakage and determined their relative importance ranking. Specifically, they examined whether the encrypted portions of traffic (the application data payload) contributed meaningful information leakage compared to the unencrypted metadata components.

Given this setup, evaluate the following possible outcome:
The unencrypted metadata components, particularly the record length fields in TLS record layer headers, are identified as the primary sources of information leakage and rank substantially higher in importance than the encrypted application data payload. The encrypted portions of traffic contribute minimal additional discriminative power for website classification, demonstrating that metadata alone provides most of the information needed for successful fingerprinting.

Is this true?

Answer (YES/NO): NO